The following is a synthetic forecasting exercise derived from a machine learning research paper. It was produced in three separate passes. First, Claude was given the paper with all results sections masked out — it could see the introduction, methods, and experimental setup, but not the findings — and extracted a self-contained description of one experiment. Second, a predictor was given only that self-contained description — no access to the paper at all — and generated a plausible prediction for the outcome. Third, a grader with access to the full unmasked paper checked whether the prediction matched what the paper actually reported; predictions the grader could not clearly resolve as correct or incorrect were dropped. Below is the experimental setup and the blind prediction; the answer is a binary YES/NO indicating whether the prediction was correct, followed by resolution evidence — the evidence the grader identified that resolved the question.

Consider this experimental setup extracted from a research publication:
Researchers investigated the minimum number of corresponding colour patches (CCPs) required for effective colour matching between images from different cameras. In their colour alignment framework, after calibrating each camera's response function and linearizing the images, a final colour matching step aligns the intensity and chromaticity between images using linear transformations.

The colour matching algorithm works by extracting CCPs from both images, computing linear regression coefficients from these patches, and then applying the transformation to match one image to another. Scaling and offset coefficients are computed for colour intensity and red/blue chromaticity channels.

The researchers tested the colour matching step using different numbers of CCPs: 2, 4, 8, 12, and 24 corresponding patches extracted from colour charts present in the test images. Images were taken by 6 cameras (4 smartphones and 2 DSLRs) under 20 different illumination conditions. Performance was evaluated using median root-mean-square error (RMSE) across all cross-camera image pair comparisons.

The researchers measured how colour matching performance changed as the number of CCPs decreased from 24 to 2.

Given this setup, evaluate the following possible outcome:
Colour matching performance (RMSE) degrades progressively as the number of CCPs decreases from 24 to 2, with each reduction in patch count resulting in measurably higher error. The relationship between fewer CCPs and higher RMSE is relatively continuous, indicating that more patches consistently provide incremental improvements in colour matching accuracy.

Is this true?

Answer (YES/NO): NO